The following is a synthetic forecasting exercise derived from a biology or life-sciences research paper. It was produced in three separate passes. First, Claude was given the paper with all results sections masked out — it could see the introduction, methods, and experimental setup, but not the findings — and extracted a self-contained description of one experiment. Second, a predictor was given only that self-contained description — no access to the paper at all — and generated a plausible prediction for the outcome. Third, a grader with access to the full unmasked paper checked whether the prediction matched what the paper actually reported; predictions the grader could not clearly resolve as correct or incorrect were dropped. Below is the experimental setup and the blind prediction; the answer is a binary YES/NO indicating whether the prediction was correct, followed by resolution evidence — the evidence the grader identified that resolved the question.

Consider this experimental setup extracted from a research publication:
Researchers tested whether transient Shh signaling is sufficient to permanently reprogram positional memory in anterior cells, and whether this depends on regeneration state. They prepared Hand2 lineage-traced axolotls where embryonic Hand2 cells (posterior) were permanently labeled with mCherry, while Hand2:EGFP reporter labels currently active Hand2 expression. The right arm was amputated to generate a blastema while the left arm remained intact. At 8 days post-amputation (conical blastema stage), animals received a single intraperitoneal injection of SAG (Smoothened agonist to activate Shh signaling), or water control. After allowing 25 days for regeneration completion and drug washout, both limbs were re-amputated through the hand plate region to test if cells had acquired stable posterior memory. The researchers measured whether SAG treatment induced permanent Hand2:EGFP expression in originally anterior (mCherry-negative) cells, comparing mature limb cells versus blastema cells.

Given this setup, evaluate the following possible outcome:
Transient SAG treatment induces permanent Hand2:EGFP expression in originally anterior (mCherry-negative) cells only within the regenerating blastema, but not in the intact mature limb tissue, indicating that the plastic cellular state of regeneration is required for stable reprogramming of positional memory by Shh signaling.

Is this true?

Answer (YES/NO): YES